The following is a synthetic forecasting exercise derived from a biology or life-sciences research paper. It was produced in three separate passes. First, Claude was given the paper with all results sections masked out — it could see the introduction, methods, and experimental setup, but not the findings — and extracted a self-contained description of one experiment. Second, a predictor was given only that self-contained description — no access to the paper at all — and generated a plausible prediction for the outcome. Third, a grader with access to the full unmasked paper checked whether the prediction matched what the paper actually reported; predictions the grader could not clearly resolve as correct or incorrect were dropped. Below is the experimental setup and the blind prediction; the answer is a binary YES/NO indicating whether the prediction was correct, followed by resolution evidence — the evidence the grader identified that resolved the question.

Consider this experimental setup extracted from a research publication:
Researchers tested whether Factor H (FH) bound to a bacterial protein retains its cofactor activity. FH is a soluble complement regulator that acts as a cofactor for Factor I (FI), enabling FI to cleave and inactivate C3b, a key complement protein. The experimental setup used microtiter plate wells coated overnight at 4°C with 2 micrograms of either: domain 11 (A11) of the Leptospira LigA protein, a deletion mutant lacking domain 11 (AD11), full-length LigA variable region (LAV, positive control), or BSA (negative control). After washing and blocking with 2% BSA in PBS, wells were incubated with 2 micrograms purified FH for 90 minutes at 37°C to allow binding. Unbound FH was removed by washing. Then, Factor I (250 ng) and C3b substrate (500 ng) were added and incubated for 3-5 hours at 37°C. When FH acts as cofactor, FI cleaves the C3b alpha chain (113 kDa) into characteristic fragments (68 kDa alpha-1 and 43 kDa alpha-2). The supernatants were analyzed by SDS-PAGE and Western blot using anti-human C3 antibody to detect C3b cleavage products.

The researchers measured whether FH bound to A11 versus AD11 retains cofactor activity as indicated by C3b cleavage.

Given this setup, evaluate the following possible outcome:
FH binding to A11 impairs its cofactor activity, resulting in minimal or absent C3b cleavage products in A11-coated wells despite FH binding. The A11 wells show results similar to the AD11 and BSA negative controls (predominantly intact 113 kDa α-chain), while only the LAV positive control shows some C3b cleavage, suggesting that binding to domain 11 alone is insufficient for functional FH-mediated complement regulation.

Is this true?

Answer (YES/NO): NO